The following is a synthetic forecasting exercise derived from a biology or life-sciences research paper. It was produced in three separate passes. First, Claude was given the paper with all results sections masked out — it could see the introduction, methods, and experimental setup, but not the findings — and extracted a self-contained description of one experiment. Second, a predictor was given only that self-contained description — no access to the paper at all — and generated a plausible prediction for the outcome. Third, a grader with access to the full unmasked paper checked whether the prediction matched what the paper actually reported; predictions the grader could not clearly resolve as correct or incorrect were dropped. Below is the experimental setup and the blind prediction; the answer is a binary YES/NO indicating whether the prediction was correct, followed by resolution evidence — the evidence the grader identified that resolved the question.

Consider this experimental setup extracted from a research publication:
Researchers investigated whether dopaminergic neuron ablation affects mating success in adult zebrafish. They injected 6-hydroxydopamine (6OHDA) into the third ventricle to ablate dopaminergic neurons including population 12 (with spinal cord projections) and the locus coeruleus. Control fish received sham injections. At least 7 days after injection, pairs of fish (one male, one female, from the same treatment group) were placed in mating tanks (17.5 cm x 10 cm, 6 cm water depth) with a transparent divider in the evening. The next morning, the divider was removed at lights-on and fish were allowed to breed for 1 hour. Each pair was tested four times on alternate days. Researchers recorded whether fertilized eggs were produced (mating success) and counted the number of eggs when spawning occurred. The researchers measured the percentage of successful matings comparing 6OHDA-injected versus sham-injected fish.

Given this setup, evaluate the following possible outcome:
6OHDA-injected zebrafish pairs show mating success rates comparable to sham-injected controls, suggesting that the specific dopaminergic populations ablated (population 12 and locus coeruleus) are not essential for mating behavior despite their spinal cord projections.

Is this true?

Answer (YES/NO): NO